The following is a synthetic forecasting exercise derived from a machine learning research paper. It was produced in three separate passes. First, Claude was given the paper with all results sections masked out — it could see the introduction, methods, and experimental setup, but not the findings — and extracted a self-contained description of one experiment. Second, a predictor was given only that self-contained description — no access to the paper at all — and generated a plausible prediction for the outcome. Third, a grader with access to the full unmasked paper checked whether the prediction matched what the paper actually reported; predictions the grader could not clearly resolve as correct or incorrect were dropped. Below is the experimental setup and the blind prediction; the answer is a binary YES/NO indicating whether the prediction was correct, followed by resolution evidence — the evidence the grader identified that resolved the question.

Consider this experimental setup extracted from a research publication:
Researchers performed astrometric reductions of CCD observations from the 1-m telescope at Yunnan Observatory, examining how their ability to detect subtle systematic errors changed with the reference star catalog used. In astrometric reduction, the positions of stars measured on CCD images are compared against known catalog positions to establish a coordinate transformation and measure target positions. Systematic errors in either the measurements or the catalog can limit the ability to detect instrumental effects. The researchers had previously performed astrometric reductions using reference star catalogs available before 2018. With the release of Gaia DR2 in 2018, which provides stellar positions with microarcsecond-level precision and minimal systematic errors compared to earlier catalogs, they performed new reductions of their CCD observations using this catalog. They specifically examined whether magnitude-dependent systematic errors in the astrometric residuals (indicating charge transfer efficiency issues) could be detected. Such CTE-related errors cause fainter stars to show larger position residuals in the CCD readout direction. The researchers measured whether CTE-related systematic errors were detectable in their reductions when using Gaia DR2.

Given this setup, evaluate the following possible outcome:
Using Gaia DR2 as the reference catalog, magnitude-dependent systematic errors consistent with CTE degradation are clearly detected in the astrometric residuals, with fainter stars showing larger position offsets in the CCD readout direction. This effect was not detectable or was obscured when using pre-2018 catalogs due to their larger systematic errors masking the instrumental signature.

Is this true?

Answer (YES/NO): YES